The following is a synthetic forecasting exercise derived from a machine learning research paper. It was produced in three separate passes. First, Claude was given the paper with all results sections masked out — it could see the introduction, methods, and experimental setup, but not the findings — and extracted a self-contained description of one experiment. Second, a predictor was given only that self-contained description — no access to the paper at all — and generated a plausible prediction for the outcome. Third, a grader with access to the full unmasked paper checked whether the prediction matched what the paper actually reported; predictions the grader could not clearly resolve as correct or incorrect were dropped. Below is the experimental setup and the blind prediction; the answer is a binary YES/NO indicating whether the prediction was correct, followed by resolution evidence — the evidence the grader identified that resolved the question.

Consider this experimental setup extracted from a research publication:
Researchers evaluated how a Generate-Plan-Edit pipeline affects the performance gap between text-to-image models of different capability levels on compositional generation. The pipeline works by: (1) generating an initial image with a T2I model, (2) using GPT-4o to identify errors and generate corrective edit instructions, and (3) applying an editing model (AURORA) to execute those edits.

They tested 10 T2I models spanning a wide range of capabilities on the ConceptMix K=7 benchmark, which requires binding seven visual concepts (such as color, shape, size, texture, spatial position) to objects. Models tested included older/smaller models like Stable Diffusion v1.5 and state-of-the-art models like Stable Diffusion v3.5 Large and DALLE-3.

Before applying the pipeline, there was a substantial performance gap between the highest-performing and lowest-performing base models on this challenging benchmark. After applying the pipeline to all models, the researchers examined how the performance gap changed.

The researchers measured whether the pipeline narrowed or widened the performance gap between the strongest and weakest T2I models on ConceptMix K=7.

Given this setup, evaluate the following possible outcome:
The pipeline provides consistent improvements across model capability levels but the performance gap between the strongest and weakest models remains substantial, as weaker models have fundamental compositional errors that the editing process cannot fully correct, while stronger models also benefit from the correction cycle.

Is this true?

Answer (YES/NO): NO